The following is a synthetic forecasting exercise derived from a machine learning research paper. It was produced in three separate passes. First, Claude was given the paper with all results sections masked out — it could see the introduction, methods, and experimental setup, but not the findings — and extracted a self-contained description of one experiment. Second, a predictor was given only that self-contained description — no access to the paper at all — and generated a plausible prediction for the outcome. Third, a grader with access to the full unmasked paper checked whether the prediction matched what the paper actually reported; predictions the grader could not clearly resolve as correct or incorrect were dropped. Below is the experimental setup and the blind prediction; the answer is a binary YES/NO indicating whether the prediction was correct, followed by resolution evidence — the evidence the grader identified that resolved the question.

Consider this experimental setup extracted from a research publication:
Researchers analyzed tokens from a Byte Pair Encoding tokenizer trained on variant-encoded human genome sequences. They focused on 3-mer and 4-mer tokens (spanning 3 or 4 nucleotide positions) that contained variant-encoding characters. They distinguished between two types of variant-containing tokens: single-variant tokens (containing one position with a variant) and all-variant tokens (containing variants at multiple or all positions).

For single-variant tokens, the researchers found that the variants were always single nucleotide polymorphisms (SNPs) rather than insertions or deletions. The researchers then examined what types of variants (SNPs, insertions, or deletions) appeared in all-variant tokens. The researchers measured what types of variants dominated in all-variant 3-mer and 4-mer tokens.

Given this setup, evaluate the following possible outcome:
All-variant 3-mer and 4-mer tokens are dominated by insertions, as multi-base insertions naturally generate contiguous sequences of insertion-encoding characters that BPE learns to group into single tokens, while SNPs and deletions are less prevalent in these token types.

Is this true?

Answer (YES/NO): NO